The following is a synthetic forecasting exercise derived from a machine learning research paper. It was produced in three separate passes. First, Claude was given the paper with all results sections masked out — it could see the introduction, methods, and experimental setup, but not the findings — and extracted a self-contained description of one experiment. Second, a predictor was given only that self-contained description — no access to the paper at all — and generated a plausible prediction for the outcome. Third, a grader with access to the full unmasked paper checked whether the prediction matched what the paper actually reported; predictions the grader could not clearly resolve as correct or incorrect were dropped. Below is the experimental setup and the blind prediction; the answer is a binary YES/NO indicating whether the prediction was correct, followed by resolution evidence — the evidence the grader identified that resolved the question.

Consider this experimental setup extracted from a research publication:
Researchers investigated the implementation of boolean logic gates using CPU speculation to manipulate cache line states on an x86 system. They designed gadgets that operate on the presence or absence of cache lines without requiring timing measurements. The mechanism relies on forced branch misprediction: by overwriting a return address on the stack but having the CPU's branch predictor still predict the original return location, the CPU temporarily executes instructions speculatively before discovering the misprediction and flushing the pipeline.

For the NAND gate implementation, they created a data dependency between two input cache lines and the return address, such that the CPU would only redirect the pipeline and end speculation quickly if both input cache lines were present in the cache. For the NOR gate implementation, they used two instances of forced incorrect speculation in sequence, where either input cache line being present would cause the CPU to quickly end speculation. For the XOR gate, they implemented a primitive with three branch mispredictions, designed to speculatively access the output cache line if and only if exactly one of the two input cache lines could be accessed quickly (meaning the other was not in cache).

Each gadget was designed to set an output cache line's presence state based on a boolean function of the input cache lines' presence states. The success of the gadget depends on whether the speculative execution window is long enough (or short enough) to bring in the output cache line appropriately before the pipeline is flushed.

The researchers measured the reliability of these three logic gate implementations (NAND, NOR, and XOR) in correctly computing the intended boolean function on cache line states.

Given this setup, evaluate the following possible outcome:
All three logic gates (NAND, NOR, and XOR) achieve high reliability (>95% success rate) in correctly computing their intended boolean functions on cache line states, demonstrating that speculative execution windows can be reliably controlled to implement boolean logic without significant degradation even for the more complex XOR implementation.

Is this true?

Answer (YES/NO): NO